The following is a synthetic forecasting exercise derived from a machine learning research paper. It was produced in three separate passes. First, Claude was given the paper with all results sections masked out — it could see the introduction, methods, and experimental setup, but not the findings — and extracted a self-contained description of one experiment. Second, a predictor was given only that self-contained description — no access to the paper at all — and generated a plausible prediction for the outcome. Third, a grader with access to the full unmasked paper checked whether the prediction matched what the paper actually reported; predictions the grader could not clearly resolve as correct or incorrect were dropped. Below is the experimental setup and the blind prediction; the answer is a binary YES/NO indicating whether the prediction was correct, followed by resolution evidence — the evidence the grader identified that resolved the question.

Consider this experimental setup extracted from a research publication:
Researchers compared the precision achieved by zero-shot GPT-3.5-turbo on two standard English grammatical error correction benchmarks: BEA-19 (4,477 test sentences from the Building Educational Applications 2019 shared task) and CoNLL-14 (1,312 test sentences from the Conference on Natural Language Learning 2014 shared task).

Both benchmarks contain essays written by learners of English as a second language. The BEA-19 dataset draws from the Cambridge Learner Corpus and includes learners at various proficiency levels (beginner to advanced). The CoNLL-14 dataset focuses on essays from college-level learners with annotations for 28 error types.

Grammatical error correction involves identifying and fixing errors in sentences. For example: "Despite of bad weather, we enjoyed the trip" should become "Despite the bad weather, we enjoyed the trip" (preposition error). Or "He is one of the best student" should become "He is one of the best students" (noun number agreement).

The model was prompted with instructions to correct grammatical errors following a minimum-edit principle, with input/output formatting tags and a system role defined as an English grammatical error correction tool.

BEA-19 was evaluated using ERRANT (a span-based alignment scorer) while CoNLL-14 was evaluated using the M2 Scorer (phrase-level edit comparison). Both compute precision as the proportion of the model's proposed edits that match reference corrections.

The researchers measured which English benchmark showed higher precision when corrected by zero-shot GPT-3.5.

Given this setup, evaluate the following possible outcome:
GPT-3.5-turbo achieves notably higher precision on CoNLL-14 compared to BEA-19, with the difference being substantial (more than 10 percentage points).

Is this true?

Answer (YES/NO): NO